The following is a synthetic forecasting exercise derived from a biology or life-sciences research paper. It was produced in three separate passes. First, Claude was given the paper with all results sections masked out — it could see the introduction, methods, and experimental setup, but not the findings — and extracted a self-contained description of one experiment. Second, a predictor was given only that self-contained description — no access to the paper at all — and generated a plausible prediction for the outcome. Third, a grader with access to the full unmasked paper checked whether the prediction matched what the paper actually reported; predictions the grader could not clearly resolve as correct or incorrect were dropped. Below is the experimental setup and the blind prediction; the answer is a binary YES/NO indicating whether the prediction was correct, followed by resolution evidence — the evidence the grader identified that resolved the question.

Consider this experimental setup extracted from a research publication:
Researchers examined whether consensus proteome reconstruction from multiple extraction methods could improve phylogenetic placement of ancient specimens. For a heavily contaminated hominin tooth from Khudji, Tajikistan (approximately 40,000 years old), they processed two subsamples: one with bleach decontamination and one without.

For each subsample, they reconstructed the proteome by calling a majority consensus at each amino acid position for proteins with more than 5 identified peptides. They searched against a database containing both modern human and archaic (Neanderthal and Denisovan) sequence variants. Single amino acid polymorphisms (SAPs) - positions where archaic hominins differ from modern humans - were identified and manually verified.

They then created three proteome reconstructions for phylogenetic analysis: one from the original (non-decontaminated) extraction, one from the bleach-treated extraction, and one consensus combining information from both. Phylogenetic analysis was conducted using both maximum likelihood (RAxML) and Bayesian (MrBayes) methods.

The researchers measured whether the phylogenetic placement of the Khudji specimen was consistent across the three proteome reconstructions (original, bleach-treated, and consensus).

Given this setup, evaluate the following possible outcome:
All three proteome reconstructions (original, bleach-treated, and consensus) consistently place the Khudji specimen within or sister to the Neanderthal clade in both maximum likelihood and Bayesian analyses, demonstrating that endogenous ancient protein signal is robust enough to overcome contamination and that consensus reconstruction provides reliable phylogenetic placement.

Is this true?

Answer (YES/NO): NO